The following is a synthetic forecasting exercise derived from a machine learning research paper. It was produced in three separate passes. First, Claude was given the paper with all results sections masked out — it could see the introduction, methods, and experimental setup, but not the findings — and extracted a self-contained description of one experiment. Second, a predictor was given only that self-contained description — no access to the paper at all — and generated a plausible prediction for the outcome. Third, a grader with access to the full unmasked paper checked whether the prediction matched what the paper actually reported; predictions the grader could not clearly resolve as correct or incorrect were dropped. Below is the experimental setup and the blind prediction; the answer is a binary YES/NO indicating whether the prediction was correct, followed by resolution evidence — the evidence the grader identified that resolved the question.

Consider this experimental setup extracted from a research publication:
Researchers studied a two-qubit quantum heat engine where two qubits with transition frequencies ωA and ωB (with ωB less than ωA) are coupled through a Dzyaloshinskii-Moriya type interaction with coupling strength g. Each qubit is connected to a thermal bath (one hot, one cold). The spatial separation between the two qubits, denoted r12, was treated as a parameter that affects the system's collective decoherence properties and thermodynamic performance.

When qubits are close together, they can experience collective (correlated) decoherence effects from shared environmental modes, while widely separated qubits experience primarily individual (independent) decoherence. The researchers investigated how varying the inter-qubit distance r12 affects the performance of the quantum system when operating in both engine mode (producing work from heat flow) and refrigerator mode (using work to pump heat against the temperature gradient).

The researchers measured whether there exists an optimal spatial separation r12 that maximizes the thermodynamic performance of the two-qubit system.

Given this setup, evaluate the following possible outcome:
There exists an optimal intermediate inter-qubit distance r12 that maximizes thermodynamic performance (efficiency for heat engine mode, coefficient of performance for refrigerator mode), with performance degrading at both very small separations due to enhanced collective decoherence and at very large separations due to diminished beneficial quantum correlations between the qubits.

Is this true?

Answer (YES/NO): NO